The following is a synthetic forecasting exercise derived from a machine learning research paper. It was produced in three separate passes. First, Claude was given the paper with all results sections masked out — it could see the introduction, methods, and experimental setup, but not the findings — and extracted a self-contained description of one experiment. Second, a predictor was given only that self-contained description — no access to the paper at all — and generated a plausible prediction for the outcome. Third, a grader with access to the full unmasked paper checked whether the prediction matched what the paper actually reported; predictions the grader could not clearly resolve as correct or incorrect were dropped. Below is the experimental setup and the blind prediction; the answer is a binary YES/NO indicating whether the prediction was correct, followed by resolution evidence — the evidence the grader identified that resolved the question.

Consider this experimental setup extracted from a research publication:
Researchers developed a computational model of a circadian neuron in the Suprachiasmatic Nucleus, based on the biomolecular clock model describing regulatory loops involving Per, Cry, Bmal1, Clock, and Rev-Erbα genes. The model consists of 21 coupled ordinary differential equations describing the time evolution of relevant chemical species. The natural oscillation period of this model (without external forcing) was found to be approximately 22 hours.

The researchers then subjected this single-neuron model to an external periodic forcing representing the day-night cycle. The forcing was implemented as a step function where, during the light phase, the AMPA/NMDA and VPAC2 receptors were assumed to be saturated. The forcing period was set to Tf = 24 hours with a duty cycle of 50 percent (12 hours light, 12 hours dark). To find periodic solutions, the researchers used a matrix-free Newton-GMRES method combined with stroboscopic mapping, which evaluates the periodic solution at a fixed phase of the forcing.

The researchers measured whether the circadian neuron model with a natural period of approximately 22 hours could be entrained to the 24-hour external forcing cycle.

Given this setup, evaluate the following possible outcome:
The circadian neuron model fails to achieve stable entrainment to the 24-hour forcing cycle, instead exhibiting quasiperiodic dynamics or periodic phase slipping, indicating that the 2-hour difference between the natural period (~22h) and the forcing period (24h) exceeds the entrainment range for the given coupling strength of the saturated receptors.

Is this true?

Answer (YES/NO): NO